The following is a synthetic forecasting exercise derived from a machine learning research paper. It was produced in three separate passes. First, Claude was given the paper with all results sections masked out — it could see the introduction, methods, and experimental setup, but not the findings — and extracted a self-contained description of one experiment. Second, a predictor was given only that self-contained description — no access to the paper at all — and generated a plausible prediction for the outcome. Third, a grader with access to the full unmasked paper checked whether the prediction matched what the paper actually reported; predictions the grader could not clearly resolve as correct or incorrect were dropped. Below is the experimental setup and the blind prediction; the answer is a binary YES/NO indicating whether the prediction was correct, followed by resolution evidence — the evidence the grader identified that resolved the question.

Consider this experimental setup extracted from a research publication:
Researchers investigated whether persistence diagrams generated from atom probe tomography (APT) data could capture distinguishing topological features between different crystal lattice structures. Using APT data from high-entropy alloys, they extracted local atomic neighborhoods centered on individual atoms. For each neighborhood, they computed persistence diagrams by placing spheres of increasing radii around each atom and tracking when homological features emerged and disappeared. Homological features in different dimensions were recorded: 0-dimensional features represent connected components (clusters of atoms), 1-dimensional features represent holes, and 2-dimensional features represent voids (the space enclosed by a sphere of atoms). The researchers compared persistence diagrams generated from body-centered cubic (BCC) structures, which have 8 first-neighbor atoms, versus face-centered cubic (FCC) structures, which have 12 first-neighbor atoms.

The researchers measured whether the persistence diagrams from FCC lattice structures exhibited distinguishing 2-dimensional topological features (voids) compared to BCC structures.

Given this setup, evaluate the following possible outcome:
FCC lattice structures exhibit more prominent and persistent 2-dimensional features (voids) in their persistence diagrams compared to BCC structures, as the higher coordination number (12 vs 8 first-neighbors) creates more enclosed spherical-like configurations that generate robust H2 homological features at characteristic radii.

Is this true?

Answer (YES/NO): YES